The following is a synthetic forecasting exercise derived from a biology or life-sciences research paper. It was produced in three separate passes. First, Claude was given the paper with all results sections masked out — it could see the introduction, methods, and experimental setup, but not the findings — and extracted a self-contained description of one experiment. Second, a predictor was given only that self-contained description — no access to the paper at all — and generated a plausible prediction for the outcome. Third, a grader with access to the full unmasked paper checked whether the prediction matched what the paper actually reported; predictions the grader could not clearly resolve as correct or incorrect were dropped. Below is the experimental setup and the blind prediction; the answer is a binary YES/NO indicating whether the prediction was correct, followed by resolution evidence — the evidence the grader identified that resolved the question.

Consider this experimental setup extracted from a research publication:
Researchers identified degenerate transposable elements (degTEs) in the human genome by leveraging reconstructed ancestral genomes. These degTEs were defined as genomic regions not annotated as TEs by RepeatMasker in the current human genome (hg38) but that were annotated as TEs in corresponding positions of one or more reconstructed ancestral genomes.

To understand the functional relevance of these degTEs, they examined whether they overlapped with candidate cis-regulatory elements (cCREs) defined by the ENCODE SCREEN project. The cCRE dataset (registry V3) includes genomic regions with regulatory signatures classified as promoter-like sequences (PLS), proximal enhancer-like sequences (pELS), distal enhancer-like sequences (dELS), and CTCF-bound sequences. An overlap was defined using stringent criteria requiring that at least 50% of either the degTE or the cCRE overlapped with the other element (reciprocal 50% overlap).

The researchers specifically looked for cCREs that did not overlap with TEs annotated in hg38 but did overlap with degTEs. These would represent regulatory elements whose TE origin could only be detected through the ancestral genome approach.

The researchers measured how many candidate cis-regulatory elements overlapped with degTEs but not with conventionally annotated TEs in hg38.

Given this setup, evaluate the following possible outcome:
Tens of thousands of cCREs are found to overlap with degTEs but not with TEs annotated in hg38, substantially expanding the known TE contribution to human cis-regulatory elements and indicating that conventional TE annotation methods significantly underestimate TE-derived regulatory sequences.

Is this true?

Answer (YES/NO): YES